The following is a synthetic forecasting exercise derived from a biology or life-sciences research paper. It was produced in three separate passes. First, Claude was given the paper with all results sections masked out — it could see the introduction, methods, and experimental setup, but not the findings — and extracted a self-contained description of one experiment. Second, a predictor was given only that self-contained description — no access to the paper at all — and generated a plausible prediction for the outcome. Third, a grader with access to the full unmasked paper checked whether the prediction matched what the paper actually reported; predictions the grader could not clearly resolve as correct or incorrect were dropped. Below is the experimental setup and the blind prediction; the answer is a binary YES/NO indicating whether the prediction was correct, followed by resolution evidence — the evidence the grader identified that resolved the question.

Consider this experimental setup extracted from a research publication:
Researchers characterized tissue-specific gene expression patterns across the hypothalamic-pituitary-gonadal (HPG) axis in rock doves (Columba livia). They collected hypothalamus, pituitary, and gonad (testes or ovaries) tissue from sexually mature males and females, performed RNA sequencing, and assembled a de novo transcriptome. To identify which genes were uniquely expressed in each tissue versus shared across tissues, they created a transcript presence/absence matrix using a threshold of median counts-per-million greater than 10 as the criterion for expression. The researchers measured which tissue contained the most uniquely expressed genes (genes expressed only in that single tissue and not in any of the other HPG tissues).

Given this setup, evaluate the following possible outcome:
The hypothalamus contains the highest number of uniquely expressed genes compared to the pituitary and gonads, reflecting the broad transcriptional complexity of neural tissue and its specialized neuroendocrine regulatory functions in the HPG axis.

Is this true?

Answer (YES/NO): NO